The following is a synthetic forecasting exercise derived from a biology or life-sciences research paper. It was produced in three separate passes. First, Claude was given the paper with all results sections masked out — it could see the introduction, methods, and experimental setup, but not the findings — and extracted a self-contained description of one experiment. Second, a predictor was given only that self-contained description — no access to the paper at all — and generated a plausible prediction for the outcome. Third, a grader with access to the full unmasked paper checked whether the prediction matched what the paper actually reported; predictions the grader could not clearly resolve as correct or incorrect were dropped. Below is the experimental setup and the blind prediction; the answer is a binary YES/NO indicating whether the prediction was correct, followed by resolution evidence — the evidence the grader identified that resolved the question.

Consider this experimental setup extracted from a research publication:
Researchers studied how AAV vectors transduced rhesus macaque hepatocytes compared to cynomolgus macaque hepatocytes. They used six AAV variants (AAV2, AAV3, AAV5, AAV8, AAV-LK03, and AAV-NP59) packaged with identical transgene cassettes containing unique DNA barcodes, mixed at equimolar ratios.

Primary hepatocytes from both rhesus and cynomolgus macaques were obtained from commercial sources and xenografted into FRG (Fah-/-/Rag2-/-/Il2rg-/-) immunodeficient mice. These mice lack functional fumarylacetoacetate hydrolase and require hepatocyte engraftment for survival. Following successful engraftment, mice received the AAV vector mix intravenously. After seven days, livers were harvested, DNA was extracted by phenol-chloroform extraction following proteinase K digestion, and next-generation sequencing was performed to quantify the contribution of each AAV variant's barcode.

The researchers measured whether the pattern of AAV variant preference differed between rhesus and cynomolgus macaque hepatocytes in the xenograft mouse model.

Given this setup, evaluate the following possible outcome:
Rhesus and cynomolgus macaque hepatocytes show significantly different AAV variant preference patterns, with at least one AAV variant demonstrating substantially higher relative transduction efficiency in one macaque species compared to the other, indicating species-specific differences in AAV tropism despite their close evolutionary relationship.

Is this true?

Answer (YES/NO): NO